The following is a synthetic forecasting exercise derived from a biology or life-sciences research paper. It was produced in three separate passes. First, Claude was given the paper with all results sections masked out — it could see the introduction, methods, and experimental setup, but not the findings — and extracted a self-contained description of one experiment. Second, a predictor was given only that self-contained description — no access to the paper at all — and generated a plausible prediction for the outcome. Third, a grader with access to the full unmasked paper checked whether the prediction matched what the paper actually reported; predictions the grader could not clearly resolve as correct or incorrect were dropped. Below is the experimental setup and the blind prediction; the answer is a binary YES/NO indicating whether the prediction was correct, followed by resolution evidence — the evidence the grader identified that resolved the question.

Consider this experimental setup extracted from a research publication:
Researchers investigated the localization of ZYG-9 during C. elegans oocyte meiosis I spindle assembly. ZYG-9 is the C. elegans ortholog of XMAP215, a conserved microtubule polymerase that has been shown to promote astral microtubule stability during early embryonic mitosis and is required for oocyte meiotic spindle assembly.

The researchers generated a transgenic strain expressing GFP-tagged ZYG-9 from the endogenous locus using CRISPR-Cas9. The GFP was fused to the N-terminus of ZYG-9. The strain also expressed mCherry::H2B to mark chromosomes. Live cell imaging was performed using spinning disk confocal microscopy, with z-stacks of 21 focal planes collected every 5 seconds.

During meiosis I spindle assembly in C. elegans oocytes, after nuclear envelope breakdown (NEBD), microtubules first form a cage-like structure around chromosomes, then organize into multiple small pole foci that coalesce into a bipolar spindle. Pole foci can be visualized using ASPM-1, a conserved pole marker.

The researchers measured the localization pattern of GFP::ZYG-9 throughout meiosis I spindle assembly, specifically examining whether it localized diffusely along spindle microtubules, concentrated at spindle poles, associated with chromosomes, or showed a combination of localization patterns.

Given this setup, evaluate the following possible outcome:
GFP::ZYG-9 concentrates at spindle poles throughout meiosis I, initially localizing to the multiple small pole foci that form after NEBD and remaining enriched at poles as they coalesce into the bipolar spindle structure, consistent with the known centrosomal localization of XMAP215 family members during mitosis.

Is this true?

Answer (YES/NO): NO